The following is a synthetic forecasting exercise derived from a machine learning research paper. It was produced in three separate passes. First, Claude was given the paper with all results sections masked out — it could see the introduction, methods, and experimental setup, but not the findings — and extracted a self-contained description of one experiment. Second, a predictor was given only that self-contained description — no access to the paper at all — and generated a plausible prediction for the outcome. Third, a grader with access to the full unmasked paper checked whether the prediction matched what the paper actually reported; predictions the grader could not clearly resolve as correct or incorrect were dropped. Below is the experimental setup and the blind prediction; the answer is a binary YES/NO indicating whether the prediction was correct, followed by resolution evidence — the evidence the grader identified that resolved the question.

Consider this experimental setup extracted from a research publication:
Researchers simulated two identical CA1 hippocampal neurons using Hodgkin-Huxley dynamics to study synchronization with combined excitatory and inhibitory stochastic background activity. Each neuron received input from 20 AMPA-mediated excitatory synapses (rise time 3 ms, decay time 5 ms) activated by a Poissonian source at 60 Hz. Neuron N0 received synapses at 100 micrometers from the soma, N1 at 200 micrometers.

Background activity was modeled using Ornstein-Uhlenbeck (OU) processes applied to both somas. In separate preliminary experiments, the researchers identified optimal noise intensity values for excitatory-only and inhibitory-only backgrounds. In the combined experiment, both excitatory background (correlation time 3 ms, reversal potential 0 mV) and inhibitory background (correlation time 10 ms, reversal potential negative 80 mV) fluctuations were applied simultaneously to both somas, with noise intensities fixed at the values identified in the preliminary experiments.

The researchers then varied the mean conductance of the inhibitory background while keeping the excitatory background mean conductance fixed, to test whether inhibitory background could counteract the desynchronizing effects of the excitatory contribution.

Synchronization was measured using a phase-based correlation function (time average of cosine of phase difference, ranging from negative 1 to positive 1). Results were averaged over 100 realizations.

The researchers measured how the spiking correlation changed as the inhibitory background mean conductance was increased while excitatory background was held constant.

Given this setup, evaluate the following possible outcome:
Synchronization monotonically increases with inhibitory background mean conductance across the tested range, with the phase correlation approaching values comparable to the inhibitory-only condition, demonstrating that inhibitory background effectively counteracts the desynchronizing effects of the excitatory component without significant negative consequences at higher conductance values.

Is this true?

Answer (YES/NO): NO